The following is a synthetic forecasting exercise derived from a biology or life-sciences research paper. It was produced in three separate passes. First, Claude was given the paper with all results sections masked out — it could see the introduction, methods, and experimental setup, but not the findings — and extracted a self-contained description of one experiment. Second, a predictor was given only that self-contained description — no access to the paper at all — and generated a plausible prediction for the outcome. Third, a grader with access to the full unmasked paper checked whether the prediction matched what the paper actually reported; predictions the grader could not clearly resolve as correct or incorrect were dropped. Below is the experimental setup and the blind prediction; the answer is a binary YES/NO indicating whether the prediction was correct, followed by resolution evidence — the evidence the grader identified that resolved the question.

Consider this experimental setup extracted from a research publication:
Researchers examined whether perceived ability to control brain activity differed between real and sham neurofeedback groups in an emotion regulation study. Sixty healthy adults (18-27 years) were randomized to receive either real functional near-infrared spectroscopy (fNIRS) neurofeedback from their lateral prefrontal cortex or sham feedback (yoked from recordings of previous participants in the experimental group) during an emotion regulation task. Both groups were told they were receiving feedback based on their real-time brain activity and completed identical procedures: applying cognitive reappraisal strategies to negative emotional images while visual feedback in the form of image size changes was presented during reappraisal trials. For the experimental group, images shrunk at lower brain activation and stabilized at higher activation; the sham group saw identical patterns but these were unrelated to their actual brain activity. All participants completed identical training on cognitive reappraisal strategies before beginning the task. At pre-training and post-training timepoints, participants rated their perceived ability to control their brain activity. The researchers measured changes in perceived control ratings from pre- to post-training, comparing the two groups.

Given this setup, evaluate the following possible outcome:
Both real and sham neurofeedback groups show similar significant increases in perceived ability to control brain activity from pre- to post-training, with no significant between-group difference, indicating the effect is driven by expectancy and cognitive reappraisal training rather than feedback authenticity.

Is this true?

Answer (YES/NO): NO